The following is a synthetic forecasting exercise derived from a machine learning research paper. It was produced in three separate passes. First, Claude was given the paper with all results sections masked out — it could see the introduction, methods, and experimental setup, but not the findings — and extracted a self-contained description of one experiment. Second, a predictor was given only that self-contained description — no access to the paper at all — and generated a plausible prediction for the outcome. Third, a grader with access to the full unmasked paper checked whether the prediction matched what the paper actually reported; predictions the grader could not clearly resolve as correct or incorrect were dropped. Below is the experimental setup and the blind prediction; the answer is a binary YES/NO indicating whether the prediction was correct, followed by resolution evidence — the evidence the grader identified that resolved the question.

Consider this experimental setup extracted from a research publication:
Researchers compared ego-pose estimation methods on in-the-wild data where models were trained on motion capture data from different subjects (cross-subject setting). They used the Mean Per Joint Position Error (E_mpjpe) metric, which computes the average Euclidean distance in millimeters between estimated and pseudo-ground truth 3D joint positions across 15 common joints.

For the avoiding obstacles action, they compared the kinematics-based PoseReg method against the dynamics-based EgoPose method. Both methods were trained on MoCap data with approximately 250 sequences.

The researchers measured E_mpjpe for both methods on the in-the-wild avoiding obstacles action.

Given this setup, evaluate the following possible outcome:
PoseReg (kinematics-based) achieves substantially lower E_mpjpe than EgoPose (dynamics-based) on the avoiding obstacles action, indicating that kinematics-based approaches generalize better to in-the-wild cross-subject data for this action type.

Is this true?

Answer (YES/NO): NO